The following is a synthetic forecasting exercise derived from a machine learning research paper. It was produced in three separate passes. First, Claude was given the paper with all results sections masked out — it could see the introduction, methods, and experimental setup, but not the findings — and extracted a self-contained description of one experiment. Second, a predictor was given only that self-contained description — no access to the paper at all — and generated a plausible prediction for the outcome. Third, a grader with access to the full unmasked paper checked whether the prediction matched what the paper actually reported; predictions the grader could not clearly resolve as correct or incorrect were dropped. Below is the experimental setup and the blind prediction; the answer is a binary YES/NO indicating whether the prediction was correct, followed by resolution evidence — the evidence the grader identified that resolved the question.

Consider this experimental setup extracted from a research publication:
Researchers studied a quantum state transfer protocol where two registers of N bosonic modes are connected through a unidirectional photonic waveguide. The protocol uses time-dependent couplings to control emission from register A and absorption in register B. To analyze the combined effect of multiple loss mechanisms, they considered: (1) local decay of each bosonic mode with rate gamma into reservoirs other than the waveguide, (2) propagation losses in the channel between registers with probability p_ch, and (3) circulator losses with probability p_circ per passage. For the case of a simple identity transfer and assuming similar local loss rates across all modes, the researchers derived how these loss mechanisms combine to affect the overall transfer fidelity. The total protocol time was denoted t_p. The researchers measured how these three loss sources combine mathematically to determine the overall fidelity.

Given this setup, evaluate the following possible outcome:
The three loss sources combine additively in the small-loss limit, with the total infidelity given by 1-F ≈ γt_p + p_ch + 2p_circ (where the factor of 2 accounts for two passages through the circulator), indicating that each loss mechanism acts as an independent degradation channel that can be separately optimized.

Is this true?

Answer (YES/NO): NO